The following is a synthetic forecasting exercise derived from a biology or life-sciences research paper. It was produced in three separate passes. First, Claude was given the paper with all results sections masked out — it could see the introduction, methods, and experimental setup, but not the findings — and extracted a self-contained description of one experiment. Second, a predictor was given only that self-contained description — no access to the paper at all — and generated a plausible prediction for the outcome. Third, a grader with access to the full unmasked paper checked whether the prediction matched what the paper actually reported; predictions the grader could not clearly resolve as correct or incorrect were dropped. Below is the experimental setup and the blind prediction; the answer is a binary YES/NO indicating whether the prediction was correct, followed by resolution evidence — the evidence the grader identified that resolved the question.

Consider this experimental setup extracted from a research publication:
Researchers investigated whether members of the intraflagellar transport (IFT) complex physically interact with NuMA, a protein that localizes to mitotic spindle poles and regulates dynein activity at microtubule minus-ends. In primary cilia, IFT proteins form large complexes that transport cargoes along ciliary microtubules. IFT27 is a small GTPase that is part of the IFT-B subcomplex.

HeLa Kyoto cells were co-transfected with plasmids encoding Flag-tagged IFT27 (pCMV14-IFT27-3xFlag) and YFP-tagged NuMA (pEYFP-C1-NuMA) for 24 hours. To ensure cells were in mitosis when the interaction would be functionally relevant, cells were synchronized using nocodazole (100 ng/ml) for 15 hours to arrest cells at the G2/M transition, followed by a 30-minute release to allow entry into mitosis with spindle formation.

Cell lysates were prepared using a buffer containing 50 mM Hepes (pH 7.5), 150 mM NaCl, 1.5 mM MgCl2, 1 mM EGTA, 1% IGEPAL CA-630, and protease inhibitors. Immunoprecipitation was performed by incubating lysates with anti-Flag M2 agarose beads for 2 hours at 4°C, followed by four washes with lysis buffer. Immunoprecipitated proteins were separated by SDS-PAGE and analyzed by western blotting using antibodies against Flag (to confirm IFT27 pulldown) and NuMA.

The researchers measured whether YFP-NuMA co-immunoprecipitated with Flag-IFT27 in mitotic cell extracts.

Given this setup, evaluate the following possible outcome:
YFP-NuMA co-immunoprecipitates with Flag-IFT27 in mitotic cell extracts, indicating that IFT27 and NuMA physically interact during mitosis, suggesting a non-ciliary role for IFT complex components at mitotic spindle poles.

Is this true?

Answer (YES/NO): YES